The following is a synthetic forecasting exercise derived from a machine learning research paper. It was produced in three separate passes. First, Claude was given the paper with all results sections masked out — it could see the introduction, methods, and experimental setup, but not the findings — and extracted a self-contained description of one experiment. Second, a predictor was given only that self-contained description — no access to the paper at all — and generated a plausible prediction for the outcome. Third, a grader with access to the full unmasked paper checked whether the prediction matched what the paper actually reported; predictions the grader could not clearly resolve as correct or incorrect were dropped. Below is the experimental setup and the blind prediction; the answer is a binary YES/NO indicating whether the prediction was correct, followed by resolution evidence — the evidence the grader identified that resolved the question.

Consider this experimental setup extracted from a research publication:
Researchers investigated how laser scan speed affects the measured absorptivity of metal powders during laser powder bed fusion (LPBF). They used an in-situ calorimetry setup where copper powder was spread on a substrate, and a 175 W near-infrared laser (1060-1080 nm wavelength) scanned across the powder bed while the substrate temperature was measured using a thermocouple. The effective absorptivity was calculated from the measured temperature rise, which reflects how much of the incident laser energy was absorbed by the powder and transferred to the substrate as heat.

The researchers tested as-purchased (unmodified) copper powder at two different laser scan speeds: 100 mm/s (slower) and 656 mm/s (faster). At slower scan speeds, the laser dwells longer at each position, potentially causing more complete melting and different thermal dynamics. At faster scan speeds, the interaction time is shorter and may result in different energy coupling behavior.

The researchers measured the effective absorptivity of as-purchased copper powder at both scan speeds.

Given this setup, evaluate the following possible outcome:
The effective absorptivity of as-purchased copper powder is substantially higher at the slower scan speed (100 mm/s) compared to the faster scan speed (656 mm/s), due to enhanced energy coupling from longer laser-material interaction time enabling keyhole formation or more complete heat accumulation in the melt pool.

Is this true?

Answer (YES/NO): NO